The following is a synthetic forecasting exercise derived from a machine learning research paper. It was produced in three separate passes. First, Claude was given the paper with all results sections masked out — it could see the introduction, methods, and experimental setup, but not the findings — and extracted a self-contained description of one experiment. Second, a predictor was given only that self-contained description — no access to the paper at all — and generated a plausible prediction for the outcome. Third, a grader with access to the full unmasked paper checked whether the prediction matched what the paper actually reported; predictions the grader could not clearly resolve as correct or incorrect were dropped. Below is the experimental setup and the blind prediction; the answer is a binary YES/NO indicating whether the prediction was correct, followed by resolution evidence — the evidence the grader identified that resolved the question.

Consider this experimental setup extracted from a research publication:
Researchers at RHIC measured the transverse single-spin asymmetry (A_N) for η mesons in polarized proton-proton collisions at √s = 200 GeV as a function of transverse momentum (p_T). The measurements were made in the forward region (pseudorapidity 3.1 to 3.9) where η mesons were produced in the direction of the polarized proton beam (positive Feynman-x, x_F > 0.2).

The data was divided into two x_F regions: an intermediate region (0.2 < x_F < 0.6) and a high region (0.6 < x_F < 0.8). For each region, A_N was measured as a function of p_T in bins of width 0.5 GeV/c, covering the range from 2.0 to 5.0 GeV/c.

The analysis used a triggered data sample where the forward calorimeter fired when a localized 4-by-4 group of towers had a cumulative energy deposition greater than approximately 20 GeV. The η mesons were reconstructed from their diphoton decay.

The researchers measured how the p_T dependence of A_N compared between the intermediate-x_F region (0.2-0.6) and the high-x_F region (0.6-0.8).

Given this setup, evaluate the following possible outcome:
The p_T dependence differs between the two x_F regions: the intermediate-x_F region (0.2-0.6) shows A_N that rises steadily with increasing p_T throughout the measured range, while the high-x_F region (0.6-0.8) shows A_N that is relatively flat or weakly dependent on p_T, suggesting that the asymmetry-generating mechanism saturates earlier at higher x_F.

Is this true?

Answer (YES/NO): NO